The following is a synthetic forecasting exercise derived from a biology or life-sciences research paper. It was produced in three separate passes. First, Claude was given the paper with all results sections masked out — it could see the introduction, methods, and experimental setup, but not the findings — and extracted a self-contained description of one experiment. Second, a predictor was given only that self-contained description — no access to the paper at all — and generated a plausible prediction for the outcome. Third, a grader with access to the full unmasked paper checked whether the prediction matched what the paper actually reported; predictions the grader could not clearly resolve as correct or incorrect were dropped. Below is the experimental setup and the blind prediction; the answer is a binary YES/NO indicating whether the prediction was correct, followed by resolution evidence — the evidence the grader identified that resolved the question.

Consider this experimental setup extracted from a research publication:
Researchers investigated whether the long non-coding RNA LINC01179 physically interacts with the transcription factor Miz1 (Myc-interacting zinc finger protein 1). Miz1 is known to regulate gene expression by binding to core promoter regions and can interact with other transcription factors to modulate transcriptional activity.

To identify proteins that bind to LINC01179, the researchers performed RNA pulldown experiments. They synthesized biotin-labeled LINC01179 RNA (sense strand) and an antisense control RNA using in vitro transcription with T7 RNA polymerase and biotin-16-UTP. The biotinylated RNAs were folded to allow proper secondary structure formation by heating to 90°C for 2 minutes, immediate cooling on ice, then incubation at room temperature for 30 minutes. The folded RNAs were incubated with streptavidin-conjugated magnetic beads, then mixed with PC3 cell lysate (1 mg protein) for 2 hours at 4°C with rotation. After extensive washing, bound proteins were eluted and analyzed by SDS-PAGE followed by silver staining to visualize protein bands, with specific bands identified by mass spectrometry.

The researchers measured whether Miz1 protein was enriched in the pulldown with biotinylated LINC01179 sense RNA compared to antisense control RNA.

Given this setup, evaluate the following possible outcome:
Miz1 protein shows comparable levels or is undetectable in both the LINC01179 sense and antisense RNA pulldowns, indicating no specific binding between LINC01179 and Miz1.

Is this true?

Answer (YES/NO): NO